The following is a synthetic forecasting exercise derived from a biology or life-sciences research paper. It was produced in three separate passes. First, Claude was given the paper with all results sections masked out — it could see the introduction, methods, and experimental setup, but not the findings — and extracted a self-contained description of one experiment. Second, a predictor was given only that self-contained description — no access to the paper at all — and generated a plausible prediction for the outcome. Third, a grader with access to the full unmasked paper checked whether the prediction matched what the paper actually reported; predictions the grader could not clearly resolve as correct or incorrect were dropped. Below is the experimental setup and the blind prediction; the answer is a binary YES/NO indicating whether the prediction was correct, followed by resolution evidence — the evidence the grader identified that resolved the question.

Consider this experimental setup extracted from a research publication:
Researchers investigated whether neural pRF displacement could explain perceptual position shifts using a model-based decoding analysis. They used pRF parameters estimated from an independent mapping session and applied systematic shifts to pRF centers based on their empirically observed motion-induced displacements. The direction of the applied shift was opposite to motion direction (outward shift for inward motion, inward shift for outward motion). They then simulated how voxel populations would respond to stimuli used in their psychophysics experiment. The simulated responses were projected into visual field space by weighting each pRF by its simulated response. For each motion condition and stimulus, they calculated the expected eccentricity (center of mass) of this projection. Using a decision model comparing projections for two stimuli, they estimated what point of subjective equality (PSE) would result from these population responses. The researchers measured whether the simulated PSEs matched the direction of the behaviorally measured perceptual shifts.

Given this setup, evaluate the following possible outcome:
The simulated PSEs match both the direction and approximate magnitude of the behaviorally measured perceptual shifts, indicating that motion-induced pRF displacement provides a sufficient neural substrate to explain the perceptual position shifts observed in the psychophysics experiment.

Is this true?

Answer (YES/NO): NO